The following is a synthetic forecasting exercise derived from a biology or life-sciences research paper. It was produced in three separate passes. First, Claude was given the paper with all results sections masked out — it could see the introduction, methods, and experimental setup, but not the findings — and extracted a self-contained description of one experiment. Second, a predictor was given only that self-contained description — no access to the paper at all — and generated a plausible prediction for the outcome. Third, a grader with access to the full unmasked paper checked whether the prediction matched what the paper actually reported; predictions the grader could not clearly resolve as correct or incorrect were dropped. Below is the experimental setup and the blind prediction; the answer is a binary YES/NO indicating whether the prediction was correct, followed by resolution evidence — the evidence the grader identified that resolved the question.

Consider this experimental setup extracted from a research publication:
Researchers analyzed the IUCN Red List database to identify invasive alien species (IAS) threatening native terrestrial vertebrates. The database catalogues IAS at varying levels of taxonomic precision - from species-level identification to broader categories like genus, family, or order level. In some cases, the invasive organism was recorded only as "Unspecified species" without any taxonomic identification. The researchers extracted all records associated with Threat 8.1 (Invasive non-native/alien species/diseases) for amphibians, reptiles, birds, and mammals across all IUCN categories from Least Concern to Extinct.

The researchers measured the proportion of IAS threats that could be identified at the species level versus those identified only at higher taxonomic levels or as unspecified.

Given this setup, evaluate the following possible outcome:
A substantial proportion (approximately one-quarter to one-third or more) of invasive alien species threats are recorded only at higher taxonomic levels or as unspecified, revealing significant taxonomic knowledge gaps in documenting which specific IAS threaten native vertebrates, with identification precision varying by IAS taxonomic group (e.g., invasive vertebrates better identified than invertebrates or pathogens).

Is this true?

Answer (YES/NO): NO